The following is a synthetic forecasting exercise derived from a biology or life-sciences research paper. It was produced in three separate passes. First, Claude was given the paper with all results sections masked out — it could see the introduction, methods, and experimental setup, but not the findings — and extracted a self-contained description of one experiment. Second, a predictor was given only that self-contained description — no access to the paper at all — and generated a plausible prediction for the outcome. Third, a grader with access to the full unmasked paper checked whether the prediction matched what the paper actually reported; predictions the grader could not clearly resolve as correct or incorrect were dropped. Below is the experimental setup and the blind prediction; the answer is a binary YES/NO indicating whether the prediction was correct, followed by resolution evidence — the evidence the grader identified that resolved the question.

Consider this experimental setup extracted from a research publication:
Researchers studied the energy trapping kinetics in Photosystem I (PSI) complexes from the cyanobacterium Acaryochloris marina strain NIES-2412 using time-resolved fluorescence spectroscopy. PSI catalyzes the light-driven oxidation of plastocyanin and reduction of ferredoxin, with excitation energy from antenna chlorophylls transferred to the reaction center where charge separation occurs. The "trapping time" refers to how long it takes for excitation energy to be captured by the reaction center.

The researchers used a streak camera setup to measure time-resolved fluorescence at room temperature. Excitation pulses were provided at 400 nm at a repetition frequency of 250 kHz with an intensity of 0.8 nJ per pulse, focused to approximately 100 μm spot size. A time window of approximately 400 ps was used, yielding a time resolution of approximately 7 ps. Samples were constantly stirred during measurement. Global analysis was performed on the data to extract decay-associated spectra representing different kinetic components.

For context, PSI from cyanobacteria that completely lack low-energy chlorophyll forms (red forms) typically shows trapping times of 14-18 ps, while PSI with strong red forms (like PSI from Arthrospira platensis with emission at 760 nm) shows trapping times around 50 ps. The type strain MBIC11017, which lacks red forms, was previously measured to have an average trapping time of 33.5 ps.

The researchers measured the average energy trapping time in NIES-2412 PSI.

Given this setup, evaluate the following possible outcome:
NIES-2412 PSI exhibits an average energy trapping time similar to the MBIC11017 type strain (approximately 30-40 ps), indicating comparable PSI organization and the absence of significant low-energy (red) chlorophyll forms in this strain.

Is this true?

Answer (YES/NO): NO